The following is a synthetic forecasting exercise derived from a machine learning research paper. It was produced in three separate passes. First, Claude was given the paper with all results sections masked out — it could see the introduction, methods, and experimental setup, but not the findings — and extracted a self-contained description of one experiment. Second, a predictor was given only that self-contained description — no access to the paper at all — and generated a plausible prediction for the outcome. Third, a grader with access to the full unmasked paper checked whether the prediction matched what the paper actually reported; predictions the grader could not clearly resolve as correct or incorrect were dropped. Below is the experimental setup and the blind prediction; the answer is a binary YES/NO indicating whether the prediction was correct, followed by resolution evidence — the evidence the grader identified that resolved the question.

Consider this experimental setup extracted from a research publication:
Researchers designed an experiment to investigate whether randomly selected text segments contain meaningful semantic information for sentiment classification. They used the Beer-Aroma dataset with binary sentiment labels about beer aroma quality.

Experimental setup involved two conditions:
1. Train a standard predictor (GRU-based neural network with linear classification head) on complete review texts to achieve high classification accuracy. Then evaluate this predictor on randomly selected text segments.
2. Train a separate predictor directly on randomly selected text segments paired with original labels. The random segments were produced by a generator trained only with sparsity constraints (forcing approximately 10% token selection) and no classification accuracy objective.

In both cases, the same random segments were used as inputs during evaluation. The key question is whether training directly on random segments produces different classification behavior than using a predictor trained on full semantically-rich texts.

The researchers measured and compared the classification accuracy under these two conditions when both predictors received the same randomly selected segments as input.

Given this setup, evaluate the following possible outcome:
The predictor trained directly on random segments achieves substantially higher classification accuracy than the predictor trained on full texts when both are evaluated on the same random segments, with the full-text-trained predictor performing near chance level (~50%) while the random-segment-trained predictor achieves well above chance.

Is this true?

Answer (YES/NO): NO